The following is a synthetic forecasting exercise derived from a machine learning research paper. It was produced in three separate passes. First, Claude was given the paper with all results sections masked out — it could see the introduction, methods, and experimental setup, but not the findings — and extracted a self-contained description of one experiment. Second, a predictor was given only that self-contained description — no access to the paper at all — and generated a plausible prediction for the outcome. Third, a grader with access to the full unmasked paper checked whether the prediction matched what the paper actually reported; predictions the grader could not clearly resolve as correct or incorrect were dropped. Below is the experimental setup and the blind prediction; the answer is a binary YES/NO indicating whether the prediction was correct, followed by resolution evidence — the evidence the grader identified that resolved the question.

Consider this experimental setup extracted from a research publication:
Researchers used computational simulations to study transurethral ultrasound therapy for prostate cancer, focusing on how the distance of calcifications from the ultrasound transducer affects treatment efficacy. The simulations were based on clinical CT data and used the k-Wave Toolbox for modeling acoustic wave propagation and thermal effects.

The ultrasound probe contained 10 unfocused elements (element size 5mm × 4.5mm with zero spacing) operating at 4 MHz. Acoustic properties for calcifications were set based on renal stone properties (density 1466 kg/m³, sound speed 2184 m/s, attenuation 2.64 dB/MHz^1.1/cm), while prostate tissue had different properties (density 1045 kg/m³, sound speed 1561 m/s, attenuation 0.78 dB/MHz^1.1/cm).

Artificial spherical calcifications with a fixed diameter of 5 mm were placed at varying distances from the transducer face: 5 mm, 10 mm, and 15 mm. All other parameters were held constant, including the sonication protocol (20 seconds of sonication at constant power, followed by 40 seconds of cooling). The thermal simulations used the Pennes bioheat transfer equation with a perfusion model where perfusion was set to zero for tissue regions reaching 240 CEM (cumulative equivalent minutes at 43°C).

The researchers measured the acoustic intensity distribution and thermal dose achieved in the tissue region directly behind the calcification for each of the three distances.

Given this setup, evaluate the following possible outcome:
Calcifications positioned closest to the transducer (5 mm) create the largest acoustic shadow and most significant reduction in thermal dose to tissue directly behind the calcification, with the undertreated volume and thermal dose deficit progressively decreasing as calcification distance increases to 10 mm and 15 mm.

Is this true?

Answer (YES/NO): YES